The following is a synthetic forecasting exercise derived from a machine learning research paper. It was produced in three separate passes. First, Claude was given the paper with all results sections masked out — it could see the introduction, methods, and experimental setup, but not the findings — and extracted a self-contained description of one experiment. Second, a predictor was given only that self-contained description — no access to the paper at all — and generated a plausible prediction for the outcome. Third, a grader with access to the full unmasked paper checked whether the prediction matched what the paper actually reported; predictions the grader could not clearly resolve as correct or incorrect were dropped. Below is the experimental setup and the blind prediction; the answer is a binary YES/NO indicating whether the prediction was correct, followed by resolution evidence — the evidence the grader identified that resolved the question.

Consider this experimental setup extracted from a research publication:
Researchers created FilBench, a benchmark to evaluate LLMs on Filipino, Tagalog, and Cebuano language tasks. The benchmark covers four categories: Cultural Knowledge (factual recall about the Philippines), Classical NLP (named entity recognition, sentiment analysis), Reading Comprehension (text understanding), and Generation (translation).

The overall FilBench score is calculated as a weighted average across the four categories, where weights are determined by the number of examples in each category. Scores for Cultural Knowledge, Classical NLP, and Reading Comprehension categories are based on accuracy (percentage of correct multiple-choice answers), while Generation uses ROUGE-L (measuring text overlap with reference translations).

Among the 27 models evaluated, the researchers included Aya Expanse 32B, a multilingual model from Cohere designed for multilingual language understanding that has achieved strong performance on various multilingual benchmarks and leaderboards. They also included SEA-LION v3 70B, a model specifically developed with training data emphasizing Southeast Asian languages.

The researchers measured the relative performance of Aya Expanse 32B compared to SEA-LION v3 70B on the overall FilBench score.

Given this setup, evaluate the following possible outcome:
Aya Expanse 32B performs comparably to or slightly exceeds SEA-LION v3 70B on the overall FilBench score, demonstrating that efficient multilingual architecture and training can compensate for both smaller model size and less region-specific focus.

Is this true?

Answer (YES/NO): NO